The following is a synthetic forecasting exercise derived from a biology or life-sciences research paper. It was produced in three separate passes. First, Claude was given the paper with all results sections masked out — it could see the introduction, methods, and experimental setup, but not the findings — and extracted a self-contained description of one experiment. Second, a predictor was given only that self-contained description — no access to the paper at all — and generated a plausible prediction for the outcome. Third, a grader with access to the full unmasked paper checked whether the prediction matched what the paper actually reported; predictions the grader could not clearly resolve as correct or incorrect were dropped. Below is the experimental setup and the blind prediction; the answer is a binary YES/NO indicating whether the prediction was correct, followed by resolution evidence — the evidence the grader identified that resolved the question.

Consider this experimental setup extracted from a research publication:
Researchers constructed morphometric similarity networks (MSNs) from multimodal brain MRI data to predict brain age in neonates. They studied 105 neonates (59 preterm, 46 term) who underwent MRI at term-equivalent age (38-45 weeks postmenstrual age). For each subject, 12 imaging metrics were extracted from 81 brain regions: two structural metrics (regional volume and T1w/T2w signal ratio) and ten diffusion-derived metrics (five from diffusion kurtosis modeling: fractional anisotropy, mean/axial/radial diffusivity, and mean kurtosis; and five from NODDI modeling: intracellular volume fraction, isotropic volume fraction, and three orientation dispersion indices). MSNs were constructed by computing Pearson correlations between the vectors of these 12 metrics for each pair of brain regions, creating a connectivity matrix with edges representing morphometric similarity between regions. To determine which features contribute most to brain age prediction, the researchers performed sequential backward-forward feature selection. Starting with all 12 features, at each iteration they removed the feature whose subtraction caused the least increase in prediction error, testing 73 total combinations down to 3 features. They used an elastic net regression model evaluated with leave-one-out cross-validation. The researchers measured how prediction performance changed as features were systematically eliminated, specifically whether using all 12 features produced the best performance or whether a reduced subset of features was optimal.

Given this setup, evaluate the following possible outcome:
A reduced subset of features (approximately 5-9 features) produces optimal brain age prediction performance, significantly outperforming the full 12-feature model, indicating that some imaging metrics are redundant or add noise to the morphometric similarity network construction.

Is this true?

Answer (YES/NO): YES